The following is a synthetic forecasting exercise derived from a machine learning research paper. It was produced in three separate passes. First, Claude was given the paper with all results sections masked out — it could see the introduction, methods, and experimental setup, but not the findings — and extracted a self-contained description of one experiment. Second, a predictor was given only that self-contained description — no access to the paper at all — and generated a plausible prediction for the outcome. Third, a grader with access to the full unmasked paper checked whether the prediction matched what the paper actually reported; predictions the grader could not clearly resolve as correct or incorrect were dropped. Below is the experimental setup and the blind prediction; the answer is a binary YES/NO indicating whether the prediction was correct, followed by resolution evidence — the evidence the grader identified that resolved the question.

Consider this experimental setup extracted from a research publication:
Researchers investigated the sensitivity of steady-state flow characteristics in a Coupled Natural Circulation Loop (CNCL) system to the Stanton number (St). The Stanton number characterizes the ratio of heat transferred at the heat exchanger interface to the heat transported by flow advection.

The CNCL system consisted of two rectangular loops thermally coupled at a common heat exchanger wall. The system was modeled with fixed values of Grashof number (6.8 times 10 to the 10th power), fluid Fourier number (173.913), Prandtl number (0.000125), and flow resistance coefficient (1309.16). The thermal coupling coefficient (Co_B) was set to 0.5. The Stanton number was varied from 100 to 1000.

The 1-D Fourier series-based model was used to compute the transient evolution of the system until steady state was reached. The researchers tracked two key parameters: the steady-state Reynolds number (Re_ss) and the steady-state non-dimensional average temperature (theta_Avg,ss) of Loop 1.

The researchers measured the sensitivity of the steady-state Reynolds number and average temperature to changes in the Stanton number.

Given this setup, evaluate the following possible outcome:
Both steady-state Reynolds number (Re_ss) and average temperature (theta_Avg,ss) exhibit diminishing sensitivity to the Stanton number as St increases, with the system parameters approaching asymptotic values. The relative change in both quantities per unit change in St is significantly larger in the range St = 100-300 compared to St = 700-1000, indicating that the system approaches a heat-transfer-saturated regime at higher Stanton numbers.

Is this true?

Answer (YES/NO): NO